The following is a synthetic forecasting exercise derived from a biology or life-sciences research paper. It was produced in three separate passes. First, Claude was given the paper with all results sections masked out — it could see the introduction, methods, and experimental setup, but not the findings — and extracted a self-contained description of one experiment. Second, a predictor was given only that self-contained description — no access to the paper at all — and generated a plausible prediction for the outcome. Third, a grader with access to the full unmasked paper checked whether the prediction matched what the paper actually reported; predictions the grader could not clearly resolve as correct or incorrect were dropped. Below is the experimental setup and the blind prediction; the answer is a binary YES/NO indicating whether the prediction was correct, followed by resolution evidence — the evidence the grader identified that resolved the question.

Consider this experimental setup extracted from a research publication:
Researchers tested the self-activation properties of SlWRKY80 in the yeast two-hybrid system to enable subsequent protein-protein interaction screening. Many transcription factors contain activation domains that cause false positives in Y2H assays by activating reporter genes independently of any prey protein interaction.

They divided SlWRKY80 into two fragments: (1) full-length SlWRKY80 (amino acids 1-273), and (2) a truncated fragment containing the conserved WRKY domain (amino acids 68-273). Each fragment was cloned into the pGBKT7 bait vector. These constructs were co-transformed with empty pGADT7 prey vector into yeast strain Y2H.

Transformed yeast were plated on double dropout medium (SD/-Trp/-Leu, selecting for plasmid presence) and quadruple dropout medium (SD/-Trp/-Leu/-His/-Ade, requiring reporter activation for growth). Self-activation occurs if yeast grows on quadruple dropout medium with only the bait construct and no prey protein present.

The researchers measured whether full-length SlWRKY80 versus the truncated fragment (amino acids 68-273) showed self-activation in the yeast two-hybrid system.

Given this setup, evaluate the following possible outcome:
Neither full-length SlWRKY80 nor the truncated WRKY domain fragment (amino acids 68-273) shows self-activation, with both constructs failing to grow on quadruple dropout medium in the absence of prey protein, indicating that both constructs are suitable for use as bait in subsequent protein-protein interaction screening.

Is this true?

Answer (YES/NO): NO